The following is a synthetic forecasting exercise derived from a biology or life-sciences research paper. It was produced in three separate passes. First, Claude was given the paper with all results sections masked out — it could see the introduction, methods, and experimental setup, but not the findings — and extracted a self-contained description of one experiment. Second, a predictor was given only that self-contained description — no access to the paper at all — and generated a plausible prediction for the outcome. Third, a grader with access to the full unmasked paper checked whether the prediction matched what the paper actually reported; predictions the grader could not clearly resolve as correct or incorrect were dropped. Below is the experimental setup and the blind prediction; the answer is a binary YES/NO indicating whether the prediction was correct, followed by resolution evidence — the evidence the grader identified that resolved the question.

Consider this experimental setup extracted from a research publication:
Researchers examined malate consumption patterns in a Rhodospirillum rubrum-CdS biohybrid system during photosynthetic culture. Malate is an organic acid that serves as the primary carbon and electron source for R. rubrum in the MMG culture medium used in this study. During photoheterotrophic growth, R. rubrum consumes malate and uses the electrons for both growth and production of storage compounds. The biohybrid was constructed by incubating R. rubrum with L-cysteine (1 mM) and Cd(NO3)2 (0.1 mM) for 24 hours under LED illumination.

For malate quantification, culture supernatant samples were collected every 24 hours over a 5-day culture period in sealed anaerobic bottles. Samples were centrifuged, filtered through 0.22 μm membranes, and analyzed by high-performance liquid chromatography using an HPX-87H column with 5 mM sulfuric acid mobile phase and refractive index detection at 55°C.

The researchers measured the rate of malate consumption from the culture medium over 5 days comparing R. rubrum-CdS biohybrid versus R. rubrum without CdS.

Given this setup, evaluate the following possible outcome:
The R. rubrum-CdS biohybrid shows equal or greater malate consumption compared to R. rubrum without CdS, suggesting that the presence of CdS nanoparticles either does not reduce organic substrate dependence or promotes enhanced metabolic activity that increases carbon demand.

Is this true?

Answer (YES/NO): NO